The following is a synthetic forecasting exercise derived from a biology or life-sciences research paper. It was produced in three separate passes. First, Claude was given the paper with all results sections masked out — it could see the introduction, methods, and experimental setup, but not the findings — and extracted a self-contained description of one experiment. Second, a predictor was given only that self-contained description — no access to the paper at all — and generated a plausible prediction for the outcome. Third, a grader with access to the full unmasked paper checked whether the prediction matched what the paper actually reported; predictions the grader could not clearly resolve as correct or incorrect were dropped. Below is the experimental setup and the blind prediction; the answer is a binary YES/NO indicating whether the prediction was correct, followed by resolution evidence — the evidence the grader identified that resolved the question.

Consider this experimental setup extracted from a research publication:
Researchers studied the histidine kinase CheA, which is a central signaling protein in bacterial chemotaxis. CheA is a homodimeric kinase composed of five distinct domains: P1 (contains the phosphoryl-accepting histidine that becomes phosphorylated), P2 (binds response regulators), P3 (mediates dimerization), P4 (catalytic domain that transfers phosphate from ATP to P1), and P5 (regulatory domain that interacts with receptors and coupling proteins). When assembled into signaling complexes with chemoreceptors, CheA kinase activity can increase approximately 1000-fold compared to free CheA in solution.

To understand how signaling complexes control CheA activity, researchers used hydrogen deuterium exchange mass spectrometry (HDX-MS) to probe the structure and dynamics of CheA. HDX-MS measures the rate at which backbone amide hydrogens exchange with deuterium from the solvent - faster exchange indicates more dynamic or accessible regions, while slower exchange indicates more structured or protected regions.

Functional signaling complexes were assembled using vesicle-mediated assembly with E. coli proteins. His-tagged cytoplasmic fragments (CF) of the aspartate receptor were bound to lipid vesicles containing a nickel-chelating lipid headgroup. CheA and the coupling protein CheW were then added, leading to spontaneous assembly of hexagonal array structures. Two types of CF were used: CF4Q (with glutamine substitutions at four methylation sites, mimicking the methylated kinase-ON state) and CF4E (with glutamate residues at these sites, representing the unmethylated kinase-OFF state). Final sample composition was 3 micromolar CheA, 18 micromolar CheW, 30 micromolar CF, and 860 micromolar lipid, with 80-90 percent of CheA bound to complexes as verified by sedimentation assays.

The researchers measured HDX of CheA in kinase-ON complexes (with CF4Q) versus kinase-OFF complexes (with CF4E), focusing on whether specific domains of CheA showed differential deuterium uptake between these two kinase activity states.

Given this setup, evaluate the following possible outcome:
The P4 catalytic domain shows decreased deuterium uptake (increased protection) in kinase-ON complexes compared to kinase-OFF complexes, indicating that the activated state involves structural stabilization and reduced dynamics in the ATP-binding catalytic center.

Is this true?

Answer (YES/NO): YES